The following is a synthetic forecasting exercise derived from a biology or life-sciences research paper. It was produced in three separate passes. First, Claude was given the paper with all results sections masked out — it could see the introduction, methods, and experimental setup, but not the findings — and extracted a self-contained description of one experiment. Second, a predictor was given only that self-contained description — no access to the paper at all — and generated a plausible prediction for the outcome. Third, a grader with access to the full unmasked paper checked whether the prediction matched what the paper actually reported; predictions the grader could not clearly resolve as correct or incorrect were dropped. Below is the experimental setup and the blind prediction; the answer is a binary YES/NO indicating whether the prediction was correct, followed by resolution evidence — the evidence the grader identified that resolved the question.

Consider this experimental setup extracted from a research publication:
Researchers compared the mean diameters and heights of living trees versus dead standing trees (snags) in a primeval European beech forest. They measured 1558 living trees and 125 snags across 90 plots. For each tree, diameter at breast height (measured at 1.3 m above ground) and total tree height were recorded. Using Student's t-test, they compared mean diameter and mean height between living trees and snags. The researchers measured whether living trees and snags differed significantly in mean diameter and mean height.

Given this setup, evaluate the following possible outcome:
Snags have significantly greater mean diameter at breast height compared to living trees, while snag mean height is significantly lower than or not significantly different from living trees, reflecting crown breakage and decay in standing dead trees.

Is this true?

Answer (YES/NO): YES